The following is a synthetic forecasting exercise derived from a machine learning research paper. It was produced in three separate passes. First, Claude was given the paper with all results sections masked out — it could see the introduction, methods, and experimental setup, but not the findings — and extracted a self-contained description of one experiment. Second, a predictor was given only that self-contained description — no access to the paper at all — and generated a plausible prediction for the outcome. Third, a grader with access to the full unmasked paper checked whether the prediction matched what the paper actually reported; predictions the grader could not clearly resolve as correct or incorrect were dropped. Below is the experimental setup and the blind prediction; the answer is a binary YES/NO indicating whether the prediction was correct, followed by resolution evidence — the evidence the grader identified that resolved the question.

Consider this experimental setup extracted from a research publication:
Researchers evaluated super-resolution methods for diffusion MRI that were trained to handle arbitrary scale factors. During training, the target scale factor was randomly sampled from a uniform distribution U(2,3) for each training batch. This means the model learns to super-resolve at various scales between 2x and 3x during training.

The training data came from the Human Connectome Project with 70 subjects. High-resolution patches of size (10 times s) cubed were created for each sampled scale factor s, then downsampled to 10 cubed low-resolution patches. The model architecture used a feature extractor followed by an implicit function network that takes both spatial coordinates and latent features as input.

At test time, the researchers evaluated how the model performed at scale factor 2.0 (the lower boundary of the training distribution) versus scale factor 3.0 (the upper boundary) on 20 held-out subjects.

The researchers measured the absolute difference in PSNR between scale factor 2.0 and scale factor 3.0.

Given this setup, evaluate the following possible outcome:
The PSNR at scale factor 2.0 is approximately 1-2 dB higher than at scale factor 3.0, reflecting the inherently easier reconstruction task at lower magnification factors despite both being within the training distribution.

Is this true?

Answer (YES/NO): YES